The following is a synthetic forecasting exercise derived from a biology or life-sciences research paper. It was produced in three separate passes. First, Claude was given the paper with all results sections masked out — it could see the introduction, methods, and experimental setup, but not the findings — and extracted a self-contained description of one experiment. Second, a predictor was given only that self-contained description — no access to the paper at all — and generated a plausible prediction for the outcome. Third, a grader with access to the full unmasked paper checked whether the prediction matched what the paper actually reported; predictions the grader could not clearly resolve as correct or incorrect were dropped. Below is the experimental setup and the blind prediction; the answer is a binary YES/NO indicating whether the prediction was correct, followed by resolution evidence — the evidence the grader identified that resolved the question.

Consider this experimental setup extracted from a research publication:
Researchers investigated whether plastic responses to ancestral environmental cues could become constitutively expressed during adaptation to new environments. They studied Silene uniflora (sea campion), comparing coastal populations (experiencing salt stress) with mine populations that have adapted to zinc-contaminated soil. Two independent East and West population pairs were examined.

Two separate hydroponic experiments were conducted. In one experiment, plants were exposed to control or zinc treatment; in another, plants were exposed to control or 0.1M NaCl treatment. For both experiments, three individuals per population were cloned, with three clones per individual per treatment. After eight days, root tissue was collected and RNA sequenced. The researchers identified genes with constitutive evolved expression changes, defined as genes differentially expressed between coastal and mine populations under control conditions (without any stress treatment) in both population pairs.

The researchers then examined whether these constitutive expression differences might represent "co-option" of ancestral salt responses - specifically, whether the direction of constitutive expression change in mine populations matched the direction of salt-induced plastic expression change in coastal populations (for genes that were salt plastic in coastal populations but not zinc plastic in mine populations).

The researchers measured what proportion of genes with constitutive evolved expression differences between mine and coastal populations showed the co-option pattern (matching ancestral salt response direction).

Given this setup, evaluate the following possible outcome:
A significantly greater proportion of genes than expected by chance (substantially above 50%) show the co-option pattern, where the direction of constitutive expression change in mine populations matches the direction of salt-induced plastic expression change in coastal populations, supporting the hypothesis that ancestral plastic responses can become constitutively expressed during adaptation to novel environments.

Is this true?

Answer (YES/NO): NO